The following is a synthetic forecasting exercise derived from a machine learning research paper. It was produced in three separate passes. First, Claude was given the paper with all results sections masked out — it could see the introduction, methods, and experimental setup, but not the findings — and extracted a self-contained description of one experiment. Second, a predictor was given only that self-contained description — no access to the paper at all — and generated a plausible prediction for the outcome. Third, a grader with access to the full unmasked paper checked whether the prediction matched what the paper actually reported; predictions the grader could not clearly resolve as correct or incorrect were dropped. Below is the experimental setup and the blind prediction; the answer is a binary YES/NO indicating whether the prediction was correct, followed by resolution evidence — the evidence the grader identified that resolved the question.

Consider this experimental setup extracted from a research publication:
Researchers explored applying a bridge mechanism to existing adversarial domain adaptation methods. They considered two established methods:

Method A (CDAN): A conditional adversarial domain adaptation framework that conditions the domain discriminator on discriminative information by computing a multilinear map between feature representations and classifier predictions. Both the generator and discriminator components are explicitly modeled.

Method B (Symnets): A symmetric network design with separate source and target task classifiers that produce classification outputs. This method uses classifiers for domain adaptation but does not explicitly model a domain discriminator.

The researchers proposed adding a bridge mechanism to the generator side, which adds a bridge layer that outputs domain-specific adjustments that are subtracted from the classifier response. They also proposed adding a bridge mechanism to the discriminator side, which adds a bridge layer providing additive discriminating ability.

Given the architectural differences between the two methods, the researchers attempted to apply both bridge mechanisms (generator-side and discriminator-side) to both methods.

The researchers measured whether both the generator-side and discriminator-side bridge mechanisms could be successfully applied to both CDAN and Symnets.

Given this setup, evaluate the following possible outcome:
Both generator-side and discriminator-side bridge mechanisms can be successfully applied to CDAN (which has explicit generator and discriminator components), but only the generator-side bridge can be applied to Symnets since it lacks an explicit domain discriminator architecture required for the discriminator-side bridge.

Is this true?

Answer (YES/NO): YES